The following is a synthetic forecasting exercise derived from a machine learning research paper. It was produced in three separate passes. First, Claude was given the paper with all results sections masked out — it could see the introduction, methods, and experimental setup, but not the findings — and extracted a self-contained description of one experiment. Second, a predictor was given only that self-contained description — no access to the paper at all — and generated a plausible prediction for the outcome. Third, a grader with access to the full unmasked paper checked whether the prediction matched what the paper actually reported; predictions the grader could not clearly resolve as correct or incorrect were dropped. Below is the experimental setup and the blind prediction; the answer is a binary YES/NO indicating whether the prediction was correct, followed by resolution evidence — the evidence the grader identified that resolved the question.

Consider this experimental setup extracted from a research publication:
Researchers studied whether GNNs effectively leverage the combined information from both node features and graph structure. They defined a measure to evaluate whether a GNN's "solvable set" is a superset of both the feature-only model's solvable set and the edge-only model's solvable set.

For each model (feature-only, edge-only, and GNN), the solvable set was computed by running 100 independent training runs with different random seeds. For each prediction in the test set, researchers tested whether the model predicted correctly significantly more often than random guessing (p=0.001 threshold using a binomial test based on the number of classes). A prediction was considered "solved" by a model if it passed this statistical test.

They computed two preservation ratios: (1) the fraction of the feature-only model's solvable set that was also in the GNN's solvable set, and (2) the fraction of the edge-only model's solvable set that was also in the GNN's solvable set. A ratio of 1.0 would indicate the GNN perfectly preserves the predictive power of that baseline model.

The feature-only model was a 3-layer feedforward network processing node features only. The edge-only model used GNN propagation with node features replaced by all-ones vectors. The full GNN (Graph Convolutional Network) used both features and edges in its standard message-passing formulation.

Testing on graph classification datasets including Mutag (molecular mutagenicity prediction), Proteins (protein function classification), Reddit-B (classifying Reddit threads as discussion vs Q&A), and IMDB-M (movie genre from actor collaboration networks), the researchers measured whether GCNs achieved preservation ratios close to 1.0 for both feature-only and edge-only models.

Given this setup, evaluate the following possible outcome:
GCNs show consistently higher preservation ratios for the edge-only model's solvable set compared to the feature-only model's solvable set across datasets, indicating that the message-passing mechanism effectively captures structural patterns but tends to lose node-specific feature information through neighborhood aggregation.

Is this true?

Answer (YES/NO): NO